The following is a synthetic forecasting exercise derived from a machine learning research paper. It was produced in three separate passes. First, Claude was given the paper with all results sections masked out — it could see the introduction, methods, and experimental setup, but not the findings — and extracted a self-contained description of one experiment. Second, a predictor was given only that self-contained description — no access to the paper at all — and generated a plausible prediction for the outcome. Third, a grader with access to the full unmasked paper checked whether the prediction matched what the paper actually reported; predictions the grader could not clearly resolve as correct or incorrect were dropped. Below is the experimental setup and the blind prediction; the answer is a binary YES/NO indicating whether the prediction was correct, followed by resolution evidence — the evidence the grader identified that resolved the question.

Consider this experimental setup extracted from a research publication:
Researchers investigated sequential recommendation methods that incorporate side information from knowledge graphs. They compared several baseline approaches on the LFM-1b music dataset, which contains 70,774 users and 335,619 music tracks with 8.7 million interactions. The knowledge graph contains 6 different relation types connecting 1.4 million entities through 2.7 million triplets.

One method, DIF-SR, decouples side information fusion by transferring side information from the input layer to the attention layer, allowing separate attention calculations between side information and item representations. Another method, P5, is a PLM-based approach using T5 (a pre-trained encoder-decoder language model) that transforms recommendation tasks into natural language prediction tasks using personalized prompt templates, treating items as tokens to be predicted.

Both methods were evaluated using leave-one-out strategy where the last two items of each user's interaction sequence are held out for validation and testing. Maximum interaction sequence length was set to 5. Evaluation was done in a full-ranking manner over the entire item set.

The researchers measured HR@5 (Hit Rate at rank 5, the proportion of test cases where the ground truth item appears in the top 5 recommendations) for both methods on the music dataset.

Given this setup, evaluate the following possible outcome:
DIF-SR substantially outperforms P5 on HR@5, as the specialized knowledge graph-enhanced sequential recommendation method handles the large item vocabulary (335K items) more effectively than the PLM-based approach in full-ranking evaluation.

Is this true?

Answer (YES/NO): YES